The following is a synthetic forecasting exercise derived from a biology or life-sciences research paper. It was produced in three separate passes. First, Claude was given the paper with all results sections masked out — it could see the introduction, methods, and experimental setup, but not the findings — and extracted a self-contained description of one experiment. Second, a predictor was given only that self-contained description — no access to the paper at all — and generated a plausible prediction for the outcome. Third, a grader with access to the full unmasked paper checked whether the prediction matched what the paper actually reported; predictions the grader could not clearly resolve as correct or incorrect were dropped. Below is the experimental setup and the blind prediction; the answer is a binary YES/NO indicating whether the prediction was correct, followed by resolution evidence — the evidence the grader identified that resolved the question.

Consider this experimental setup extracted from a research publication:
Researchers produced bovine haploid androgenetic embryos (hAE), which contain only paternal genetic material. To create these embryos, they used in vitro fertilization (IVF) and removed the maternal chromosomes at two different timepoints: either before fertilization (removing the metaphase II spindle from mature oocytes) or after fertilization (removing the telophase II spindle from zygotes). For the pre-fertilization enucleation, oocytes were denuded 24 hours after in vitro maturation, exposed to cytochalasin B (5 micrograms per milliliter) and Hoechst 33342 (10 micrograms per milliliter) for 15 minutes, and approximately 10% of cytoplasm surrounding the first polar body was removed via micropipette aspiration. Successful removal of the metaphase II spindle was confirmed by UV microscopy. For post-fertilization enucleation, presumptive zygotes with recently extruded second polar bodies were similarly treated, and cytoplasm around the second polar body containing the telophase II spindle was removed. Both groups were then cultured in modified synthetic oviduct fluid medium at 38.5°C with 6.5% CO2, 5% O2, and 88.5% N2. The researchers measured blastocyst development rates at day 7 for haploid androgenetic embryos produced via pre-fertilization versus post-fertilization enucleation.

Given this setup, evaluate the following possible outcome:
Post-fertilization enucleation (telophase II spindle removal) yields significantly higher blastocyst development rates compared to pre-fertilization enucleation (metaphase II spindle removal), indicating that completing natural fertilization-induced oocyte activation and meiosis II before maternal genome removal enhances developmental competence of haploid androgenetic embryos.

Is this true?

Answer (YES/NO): YES